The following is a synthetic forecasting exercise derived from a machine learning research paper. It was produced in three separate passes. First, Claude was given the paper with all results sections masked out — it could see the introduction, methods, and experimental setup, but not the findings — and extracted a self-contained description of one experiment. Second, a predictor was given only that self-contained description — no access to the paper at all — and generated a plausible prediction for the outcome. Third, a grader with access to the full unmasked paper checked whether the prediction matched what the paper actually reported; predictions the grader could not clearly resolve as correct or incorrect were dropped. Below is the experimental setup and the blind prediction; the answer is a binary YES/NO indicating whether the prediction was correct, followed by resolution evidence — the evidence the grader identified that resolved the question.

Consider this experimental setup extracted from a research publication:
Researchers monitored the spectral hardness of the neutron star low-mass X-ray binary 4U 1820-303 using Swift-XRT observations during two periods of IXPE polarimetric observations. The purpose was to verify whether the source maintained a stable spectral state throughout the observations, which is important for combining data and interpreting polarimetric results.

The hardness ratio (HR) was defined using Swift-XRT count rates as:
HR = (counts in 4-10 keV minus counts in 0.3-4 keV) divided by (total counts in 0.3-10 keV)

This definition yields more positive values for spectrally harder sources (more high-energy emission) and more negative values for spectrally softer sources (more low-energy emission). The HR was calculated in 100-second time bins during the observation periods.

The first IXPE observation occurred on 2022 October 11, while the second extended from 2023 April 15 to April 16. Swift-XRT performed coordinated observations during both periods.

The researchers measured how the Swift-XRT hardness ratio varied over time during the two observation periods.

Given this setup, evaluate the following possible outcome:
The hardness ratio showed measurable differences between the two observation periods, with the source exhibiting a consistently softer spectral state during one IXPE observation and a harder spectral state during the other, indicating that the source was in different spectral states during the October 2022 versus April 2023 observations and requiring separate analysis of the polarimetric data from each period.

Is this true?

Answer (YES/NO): NO